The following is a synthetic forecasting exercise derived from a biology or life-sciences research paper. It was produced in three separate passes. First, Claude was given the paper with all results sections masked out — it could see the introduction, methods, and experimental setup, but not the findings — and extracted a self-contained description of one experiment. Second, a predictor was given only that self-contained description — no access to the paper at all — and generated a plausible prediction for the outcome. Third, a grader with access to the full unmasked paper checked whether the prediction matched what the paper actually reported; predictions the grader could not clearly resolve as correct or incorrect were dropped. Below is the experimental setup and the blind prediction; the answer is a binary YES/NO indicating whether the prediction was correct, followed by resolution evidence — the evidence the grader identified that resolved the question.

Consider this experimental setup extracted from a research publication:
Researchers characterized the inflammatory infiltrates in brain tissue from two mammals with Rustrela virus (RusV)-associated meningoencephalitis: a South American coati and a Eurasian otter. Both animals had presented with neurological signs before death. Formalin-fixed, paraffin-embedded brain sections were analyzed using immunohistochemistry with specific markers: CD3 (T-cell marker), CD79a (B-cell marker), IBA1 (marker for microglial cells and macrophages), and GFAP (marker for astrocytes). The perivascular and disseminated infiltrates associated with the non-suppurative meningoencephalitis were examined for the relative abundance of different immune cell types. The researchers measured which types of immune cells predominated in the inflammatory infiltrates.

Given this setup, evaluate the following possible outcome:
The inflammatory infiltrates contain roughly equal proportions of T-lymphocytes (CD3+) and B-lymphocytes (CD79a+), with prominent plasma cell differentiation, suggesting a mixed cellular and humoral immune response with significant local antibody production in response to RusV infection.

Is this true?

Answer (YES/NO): NO